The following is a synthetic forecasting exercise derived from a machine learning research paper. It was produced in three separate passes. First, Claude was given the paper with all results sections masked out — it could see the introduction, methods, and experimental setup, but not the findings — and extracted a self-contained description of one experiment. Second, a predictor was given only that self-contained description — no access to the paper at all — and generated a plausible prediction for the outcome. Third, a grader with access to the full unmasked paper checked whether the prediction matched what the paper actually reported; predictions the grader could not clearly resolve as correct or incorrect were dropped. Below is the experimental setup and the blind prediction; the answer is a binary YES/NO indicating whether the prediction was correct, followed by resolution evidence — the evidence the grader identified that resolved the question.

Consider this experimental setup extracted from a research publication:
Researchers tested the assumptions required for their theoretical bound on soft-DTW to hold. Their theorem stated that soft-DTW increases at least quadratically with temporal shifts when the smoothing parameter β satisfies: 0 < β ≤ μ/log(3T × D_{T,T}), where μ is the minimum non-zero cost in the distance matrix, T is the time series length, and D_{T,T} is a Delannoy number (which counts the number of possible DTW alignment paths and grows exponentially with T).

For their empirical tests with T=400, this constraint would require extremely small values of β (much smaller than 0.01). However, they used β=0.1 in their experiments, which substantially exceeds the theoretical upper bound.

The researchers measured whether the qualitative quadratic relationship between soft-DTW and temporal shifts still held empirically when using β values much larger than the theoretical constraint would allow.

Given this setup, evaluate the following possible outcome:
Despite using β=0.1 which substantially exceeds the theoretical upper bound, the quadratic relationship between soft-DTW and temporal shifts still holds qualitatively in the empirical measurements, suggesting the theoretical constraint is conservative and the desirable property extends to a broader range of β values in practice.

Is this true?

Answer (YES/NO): YES